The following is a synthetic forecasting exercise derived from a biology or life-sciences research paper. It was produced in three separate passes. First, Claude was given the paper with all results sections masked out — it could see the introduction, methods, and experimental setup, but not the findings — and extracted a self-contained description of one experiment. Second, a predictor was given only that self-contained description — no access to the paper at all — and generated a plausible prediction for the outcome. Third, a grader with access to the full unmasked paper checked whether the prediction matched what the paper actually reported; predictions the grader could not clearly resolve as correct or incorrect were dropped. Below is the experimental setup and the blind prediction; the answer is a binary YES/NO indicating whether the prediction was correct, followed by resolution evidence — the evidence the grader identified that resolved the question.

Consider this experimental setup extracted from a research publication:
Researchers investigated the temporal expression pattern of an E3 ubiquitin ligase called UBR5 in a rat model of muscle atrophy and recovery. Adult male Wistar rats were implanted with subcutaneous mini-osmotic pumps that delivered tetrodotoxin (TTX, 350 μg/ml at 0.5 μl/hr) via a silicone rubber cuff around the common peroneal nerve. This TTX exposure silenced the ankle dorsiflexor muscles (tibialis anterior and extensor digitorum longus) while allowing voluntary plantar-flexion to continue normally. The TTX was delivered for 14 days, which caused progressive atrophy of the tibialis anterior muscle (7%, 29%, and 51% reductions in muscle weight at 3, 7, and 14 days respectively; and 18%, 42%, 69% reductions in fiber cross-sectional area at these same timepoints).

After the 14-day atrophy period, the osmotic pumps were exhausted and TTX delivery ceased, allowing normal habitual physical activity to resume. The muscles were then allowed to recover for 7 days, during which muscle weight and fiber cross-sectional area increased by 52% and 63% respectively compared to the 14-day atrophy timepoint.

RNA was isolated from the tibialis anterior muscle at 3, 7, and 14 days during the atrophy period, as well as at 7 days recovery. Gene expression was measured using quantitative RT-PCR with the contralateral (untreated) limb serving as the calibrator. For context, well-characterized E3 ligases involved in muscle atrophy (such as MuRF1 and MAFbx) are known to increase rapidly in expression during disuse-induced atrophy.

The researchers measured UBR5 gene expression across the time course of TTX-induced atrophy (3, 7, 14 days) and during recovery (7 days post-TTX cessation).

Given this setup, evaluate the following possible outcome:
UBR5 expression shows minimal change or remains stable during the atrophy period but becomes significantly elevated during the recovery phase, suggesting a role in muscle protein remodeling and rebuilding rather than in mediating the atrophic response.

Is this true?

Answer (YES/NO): NO